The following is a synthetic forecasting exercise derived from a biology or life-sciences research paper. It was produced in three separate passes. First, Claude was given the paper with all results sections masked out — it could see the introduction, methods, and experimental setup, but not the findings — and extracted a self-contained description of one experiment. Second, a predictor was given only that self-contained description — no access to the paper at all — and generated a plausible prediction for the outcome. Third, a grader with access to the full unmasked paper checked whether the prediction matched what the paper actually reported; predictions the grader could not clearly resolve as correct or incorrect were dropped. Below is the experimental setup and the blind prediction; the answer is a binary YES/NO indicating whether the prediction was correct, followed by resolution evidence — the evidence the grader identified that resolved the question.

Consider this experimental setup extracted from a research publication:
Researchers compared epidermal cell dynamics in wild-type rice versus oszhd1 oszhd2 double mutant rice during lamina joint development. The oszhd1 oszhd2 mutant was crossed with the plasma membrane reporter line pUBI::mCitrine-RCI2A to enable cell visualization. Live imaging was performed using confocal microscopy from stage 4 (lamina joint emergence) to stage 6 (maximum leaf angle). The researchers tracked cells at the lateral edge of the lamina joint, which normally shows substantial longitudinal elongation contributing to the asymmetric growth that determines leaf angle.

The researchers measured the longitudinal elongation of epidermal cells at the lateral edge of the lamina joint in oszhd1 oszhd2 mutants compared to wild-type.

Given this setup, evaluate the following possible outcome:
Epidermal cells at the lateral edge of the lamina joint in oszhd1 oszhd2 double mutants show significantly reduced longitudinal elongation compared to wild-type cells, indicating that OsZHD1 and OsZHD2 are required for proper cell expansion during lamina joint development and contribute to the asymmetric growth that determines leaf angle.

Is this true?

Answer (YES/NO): YES